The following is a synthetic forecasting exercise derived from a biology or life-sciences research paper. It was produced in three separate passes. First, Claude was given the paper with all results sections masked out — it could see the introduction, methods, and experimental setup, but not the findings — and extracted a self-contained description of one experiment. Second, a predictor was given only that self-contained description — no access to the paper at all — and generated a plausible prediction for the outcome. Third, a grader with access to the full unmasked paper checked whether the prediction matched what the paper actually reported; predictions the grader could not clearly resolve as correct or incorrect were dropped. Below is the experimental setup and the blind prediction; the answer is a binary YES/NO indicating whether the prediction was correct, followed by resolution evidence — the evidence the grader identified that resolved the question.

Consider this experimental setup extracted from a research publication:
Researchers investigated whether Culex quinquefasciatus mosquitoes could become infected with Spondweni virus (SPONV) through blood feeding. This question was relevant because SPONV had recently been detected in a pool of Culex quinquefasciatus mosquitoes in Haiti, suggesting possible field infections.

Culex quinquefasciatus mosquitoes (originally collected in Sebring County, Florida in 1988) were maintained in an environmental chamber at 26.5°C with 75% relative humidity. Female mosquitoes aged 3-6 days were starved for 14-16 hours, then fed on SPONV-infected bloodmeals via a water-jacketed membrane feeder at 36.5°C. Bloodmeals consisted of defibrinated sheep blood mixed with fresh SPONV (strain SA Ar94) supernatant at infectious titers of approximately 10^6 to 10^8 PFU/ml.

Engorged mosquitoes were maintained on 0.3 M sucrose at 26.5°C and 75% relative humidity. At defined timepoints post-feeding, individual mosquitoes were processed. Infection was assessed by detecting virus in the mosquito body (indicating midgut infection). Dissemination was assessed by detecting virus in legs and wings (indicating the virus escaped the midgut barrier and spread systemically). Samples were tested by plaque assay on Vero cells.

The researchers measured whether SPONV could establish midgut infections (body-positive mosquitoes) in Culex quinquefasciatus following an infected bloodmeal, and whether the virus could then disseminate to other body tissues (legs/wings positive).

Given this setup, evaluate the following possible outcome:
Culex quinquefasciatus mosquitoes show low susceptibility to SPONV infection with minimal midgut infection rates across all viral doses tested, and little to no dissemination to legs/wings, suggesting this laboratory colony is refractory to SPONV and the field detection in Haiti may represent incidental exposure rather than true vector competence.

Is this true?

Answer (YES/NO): YES